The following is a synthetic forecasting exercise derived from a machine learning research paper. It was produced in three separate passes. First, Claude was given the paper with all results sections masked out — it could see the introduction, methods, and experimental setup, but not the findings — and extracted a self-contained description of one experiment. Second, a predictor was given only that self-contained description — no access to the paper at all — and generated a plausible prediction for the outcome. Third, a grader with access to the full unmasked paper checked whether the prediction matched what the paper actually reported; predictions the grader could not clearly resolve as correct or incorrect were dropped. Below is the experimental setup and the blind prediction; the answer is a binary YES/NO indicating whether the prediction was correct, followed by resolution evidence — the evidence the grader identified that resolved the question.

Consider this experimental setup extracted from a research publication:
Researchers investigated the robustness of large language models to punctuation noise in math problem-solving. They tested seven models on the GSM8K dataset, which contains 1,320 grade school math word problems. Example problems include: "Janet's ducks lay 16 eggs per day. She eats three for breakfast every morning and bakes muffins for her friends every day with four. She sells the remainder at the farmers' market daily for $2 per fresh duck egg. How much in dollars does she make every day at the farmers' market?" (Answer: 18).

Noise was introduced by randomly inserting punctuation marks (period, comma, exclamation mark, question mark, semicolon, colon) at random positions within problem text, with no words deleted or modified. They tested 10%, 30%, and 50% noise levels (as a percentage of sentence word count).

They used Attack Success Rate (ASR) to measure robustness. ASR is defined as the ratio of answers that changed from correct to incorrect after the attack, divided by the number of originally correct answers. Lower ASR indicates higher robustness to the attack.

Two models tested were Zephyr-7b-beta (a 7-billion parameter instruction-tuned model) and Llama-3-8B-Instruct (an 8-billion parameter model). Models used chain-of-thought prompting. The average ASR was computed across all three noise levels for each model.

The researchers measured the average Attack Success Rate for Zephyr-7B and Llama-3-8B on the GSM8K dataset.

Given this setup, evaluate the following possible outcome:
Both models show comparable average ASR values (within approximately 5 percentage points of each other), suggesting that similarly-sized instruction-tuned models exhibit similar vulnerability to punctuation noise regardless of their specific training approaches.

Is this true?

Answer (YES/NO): NO